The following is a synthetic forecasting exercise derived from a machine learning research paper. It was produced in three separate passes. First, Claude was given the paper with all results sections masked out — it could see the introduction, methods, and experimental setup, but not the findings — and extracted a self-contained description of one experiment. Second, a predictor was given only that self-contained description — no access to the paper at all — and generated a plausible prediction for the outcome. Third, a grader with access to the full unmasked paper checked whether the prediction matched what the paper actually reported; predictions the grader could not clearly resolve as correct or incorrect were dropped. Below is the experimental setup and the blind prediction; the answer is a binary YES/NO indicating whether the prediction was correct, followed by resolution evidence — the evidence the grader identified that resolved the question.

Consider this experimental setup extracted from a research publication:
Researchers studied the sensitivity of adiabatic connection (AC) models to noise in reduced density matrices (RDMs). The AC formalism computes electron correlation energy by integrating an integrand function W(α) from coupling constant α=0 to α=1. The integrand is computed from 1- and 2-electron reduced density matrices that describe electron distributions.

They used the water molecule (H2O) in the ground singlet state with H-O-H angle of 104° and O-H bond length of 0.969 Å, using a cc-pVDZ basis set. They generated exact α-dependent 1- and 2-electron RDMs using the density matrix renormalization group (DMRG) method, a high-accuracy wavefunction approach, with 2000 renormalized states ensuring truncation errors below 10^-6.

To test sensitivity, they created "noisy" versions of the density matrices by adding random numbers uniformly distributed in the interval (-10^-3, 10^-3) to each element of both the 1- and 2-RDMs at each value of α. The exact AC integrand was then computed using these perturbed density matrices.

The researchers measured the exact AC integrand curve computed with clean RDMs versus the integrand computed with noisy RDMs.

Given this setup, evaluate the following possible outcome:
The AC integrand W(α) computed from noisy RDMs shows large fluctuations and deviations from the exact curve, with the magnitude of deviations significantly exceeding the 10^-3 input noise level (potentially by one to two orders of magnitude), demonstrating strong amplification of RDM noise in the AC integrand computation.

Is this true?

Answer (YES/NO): YES